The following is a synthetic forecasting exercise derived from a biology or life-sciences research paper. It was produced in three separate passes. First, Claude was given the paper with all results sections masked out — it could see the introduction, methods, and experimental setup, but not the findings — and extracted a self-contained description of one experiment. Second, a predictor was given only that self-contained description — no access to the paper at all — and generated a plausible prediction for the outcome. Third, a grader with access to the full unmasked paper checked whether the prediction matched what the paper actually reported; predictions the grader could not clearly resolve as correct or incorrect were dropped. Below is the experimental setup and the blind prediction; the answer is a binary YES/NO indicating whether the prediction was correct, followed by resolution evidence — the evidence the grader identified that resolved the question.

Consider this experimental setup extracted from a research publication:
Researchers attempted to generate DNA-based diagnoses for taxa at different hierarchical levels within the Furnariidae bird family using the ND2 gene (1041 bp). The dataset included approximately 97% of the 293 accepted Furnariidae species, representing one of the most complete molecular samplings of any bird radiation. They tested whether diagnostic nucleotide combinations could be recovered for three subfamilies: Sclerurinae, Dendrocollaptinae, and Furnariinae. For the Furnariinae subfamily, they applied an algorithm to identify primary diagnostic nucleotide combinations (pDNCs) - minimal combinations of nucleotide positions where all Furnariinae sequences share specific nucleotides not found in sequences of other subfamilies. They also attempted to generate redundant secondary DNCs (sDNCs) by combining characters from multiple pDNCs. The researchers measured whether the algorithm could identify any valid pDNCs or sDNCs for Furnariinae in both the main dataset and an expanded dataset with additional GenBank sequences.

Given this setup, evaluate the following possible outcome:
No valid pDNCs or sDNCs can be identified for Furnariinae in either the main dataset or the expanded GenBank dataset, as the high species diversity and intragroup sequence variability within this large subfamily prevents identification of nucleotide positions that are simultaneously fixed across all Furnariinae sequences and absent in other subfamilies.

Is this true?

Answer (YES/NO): NO